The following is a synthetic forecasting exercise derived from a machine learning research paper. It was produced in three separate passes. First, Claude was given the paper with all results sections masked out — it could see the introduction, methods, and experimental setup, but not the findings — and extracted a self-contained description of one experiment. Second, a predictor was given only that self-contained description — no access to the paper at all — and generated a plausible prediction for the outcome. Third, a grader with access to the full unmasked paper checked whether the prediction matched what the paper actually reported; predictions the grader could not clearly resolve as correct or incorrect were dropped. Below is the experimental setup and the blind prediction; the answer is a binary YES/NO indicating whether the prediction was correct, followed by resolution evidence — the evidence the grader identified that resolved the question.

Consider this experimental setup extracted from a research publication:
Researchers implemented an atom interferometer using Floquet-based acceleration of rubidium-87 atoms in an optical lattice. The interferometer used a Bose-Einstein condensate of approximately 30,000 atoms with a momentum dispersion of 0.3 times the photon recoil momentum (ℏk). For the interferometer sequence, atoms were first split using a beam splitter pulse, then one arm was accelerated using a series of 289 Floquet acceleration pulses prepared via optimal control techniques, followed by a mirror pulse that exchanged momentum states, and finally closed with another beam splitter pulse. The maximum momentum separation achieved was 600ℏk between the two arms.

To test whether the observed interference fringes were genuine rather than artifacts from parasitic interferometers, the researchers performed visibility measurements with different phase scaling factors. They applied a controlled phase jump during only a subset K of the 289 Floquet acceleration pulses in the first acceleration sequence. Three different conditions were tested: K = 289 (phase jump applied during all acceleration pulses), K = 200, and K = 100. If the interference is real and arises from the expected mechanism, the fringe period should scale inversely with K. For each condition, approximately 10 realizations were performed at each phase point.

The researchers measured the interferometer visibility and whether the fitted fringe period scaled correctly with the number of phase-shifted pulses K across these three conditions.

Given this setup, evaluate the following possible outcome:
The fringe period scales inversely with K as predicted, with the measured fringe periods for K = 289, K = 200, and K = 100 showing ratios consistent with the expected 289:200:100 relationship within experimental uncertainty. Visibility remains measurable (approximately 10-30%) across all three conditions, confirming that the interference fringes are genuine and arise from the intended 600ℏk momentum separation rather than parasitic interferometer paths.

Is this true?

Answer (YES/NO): YES